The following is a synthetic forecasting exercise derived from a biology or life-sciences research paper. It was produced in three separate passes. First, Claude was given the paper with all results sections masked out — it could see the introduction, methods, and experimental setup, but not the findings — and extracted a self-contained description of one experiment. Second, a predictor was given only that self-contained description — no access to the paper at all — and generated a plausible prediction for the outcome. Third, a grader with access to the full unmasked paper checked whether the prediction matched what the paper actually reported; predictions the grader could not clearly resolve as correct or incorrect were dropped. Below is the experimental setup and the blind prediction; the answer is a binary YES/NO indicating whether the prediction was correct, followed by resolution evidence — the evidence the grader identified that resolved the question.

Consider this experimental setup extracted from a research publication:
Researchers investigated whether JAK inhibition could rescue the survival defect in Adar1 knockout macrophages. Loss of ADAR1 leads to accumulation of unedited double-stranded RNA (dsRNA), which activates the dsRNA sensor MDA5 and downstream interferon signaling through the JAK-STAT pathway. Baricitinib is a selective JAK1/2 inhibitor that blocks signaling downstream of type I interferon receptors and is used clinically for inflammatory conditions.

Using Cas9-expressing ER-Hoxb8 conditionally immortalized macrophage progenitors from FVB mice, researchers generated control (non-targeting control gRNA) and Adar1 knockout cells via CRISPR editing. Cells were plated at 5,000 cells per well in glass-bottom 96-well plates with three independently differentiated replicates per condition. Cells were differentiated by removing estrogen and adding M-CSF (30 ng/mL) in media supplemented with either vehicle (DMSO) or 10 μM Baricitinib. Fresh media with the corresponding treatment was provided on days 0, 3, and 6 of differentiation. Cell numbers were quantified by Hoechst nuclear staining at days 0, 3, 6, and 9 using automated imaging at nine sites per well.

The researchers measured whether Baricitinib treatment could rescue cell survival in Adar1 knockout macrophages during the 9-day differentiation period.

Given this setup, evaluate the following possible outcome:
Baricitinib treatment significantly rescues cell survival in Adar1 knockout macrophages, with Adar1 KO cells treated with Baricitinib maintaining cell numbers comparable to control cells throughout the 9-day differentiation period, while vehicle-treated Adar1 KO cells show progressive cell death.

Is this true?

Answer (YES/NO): YES